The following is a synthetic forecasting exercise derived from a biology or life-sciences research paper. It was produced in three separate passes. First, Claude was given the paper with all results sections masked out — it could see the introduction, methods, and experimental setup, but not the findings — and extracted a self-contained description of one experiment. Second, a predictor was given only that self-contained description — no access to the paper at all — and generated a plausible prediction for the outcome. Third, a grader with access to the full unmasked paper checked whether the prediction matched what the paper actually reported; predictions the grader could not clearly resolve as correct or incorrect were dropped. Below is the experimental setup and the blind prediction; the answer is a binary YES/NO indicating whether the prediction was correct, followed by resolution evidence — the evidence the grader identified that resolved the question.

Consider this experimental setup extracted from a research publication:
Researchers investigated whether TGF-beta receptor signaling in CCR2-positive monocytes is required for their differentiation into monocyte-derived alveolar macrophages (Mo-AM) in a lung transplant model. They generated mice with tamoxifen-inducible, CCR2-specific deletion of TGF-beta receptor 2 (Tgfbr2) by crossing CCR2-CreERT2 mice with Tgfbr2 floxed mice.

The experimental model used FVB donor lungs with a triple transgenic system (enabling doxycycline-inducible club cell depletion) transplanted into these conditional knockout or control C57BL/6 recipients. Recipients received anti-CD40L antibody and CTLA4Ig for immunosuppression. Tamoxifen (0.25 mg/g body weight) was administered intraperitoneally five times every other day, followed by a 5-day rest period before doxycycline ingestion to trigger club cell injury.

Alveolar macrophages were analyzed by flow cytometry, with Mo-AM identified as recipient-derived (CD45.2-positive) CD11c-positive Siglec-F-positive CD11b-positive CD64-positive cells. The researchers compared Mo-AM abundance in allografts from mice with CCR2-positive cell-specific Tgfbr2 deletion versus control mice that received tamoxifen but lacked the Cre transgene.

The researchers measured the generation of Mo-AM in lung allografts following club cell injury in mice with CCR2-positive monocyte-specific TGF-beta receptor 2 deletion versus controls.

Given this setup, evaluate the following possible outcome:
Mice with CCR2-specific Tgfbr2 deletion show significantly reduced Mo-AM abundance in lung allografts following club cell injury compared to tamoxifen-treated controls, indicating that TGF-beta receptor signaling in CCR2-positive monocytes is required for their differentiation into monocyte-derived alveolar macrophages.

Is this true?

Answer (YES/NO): YES